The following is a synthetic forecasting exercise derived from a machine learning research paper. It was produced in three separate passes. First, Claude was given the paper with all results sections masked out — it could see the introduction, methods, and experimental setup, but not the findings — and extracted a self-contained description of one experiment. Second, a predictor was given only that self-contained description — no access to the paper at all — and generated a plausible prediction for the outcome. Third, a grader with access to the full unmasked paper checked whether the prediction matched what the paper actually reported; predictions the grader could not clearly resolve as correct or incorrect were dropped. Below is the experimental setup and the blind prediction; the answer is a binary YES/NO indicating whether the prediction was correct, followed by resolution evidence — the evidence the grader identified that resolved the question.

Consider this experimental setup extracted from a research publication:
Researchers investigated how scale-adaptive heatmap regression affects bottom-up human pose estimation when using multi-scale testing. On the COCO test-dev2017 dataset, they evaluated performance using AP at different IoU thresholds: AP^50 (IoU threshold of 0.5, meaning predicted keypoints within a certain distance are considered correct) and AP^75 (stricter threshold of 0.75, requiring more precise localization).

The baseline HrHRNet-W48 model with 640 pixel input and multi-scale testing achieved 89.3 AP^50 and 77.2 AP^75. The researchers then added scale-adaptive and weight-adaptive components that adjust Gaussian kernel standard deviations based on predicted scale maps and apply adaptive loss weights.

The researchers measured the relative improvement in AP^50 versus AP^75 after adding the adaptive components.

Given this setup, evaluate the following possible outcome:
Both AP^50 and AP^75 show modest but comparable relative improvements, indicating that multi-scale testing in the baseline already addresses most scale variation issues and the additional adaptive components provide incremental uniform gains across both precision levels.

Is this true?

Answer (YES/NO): NO